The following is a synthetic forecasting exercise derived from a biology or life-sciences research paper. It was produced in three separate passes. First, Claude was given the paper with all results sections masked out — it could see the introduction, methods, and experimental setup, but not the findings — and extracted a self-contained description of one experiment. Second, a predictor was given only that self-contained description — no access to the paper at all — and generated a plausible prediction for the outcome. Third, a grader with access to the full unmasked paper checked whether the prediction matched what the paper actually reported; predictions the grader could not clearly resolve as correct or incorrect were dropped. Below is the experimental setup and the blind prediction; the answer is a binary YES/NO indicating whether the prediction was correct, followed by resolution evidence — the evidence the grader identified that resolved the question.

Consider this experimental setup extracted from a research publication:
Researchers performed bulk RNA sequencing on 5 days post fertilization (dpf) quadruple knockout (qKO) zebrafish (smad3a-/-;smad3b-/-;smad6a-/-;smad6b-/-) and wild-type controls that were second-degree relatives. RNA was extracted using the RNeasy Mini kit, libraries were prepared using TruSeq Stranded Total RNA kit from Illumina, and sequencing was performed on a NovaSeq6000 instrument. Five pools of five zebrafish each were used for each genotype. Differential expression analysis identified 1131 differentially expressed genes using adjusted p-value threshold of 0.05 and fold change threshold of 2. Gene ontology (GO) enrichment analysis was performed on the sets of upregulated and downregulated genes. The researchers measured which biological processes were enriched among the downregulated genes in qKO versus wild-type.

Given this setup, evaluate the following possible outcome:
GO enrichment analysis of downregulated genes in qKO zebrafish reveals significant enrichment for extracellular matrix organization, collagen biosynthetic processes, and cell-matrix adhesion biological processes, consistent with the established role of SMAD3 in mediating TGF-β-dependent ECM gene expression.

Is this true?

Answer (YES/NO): NO